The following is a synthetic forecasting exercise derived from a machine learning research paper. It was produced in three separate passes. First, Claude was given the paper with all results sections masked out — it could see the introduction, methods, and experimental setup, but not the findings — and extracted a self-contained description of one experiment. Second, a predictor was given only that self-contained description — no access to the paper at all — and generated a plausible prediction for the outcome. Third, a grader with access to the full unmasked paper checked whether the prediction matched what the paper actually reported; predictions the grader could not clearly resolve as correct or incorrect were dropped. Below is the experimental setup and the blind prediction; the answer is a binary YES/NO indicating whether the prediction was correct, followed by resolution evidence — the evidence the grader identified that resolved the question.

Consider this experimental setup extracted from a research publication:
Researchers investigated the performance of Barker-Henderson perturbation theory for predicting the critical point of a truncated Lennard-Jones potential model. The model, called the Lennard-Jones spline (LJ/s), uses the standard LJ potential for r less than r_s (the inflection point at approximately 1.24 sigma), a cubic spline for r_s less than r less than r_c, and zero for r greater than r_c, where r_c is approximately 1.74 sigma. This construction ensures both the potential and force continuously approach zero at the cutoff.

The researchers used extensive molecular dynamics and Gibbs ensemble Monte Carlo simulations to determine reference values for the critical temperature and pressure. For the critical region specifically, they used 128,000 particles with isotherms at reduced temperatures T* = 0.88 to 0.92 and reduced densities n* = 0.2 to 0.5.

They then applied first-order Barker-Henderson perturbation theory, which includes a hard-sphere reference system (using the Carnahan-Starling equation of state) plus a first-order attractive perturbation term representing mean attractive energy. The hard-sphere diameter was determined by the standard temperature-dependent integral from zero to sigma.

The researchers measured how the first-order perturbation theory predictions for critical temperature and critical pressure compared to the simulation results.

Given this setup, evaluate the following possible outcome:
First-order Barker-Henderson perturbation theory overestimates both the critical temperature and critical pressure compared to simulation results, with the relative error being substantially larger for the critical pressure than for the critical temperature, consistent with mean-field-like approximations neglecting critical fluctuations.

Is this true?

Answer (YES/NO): YES